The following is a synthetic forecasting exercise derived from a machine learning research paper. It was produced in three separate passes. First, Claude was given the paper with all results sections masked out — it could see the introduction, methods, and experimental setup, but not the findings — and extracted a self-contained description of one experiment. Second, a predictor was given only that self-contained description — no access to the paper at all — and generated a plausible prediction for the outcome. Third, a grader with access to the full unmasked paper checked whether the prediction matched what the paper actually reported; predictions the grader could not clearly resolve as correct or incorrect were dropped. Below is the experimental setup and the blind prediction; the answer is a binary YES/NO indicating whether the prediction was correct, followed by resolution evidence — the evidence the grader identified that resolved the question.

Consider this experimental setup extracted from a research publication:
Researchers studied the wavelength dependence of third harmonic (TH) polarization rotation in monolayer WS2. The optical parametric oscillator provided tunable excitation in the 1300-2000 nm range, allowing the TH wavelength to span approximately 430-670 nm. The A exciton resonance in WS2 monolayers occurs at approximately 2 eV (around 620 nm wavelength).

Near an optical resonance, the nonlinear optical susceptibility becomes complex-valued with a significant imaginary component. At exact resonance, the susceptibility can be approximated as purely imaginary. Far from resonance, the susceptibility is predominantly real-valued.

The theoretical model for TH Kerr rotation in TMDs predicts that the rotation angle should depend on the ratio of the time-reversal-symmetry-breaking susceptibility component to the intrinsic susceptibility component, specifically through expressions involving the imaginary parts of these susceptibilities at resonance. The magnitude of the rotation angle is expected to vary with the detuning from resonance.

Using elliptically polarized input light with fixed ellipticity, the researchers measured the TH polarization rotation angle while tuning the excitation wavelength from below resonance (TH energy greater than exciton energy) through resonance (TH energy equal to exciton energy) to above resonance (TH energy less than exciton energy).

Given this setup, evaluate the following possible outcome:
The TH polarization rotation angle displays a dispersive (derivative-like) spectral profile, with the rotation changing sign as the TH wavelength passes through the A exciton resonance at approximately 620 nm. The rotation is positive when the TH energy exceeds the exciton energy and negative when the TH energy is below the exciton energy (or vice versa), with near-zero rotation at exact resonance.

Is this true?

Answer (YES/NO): NO